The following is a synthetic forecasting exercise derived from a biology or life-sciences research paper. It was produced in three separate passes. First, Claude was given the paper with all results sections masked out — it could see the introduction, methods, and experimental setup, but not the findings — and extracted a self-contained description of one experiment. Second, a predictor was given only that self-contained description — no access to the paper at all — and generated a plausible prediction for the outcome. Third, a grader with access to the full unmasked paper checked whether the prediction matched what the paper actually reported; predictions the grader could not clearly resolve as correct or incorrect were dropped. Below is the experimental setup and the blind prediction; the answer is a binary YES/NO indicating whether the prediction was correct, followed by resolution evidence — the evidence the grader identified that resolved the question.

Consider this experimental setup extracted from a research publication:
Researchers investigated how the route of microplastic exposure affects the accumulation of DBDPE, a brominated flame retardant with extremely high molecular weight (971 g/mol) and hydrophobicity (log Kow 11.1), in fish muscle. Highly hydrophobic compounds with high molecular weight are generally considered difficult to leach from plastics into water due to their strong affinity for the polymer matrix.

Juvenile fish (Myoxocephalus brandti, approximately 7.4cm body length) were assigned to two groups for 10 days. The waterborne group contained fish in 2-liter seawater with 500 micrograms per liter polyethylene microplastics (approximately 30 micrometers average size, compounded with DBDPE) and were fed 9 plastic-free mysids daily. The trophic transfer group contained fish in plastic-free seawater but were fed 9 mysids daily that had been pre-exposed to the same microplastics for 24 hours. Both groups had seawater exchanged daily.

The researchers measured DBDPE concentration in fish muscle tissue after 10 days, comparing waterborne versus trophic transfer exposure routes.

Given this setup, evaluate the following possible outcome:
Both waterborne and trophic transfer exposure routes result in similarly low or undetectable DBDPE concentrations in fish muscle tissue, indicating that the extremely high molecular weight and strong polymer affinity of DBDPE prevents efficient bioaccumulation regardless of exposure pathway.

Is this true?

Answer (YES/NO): NO